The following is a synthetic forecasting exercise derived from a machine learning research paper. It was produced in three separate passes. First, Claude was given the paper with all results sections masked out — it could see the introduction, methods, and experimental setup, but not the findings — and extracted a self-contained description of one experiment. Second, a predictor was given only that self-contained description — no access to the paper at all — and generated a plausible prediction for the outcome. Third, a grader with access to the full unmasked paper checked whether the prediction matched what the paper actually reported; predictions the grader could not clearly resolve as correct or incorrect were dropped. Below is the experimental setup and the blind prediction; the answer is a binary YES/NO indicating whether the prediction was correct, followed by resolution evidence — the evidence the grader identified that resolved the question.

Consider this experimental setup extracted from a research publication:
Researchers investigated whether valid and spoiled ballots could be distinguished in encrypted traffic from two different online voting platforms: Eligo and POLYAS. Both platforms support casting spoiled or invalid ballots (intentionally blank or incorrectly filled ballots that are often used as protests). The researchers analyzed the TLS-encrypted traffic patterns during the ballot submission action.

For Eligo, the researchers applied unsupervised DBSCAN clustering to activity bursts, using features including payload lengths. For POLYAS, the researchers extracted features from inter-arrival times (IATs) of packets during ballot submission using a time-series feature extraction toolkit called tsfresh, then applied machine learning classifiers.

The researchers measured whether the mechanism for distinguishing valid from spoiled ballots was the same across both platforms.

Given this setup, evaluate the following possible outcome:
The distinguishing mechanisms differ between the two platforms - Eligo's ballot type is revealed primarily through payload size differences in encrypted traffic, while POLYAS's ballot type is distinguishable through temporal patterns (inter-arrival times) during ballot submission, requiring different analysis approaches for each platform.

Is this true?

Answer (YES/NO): YES